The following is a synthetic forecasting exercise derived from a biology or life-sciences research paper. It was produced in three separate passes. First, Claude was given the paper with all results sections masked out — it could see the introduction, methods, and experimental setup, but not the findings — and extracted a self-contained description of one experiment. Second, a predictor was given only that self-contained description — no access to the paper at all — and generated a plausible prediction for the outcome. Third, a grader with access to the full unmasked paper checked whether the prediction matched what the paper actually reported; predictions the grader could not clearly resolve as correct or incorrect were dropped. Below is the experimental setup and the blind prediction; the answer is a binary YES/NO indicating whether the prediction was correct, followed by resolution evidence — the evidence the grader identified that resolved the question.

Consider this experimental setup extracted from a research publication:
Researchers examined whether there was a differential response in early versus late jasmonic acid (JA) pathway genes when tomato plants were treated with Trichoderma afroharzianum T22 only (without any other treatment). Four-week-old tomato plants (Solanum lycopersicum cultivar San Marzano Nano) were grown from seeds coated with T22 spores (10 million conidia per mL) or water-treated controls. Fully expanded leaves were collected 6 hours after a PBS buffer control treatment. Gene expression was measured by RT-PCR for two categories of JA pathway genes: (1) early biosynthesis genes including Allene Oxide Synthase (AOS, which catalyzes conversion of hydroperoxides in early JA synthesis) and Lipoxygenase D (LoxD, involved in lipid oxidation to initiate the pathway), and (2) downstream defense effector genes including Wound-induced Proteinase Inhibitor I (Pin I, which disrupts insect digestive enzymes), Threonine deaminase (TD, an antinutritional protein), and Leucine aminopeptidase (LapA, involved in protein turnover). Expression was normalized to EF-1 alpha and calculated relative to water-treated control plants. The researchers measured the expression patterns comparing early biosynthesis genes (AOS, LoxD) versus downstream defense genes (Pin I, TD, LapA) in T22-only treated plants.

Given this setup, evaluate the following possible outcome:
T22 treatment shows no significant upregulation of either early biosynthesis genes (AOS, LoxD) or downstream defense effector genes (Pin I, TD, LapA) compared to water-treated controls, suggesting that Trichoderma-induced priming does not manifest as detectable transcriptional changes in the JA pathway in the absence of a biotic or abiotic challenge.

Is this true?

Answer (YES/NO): NO